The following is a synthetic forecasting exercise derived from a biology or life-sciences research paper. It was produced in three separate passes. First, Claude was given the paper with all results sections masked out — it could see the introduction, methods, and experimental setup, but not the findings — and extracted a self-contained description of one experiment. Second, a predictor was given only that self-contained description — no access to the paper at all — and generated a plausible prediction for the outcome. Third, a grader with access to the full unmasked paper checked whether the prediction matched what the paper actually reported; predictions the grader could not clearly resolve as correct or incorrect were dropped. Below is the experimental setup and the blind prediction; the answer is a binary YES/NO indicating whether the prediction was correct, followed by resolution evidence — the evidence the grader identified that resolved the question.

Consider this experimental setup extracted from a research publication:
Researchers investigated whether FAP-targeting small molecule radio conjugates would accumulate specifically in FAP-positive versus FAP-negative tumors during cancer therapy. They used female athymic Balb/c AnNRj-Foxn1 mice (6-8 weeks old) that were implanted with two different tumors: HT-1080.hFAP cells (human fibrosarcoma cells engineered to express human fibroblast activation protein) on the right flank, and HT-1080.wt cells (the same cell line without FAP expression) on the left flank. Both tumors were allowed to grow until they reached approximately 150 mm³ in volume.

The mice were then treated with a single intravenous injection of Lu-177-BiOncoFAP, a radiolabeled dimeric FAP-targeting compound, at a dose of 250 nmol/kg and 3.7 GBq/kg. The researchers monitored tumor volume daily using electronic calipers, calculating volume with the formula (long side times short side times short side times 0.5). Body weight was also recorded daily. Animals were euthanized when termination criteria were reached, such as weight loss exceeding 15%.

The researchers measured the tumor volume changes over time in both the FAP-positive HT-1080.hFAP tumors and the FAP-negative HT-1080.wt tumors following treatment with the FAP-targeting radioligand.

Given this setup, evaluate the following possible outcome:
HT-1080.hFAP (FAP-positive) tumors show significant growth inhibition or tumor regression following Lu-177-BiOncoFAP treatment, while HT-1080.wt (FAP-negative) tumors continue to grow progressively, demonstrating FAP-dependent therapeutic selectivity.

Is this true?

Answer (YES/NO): YES